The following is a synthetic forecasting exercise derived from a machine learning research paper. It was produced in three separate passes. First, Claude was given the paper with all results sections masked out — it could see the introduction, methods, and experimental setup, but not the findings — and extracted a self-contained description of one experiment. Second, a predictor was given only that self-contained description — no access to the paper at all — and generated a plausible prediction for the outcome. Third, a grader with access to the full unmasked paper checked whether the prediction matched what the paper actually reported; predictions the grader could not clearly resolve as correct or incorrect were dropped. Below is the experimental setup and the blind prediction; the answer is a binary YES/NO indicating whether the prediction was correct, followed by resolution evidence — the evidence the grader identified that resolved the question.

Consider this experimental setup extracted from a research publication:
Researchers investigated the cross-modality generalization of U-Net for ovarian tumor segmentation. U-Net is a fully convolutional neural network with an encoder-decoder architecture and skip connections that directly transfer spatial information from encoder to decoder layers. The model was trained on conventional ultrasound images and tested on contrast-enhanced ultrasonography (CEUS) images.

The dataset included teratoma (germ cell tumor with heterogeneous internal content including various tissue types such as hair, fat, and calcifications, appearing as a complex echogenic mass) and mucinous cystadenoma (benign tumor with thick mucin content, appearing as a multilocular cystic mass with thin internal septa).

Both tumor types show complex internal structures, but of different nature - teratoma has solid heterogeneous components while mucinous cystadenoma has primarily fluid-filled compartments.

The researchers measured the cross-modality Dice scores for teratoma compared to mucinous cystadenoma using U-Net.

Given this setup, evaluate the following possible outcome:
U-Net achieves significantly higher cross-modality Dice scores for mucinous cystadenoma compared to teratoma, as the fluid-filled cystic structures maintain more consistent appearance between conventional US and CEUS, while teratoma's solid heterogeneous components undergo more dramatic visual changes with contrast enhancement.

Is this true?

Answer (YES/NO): YES